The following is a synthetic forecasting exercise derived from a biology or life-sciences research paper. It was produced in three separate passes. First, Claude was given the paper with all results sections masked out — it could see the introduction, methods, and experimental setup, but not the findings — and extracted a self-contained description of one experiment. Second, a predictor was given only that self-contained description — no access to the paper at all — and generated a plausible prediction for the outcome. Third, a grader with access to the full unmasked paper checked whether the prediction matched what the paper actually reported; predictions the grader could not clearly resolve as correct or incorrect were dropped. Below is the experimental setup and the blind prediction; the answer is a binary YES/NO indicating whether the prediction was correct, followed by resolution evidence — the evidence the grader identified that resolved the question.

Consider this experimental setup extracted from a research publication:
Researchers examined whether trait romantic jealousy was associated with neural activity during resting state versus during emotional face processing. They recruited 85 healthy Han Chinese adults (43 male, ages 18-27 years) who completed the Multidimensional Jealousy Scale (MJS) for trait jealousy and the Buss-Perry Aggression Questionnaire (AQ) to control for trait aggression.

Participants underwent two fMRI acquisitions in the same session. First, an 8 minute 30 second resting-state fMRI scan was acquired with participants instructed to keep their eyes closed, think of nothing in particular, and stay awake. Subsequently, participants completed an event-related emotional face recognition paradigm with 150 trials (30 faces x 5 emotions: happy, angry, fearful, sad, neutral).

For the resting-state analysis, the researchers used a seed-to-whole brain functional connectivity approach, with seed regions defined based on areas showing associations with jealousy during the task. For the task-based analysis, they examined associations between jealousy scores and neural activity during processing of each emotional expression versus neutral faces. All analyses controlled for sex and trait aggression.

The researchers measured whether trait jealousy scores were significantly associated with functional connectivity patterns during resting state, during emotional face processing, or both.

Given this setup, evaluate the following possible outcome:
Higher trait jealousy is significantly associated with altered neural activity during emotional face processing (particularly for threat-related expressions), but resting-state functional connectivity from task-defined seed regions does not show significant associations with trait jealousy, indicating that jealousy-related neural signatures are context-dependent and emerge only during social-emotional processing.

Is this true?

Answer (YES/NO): YES